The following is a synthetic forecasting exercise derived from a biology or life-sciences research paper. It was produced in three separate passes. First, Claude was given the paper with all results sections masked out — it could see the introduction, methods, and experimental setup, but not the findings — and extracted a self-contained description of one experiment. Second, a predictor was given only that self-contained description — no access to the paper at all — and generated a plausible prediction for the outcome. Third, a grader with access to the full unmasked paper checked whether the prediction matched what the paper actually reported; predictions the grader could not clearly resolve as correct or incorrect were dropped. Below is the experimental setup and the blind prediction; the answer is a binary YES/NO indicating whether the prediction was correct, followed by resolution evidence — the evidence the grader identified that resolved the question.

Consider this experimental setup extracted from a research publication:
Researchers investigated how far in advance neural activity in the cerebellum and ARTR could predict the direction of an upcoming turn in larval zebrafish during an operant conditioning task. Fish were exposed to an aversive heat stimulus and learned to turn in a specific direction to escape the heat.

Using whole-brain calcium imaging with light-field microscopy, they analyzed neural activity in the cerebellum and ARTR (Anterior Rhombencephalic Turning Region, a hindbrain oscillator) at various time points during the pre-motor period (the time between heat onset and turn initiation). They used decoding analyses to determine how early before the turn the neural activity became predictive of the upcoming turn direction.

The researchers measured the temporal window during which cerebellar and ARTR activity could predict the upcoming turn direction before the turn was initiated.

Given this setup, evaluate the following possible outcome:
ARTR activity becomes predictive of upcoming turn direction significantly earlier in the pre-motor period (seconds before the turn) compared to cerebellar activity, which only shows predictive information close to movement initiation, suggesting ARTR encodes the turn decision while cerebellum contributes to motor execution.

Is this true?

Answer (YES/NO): NO